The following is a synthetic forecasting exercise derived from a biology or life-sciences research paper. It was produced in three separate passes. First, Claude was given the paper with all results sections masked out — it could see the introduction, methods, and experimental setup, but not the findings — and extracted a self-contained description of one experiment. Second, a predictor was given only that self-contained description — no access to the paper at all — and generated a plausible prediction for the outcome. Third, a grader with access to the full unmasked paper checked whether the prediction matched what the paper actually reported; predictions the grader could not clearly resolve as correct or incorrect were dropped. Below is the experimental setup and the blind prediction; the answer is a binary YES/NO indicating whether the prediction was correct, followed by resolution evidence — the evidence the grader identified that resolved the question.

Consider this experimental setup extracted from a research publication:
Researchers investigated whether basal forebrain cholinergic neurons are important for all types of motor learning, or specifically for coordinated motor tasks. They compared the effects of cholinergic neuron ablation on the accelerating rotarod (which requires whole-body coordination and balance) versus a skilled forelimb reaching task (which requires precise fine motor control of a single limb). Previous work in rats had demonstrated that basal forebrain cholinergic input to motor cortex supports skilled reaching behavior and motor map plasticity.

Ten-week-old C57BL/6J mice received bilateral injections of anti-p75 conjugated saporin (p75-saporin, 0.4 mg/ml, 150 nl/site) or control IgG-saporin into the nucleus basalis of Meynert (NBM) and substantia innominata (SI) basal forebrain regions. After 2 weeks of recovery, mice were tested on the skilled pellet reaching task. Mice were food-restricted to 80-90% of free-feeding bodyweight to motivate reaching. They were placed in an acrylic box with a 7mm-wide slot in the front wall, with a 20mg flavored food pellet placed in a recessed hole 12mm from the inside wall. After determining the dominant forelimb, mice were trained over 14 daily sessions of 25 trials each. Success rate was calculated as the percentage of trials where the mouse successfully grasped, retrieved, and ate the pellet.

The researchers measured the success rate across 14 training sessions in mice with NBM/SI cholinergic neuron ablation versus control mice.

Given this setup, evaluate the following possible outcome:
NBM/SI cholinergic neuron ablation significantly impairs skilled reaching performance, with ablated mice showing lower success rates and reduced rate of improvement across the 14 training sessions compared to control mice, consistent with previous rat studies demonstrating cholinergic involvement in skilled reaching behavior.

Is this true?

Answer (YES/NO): NO